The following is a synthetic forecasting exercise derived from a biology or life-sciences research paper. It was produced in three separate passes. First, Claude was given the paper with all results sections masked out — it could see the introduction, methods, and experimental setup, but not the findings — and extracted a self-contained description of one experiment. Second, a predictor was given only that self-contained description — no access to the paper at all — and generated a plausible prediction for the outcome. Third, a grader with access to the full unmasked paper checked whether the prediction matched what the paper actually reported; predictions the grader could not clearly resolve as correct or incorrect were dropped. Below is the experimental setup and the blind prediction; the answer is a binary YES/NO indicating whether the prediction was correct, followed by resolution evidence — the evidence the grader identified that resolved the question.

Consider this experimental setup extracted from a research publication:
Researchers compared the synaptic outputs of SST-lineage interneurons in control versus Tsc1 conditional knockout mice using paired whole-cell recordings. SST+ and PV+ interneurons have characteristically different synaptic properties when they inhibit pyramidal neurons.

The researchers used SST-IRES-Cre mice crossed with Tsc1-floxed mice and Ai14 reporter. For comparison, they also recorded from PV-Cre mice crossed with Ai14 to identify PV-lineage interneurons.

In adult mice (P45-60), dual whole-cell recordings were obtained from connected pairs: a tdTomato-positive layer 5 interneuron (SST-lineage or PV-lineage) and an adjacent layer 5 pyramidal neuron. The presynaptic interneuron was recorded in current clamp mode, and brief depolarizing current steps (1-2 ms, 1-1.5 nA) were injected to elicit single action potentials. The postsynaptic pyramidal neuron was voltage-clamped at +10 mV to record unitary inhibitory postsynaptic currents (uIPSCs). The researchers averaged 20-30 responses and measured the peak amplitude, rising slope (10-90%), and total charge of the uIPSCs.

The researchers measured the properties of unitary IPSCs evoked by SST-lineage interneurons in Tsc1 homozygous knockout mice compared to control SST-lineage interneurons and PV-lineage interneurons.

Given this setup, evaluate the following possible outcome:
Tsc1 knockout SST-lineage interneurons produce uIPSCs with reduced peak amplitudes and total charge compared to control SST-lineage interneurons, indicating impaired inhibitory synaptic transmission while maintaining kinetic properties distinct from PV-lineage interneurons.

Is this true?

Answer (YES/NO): NO